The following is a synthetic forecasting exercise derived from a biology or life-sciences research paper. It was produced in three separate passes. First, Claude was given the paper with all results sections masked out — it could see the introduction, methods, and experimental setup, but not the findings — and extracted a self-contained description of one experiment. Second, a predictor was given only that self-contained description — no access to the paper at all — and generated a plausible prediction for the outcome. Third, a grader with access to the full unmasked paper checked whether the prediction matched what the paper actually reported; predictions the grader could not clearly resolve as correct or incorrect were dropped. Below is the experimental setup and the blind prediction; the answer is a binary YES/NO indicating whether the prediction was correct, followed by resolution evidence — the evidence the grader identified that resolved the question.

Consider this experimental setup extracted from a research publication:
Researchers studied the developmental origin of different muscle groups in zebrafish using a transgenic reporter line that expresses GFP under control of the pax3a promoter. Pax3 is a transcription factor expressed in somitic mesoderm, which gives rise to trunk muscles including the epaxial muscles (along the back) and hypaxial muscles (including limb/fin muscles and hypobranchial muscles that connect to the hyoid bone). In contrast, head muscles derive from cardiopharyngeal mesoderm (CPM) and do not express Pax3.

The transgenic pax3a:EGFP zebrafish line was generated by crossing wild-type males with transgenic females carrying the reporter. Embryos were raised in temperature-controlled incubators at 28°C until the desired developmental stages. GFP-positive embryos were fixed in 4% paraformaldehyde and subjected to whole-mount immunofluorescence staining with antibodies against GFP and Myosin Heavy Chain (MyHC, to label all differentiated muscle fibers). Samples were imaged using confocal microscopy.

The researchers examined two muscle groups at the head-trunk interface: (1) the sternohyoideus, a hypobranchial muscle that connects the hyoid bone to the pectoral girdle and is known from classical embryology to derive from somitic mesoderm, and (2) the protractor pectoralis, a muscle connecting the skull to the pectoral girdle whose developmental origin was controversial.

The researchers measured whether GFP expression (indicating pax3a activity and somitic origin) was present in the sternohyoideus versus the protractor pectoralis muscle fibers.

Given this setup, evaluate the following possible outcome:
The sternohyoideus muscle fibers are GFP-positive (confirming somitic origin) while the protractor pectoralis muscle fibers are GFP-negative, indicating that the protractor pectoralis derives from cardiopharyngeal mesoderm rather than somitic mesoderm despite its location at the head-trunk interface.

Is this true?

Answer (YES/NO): YES